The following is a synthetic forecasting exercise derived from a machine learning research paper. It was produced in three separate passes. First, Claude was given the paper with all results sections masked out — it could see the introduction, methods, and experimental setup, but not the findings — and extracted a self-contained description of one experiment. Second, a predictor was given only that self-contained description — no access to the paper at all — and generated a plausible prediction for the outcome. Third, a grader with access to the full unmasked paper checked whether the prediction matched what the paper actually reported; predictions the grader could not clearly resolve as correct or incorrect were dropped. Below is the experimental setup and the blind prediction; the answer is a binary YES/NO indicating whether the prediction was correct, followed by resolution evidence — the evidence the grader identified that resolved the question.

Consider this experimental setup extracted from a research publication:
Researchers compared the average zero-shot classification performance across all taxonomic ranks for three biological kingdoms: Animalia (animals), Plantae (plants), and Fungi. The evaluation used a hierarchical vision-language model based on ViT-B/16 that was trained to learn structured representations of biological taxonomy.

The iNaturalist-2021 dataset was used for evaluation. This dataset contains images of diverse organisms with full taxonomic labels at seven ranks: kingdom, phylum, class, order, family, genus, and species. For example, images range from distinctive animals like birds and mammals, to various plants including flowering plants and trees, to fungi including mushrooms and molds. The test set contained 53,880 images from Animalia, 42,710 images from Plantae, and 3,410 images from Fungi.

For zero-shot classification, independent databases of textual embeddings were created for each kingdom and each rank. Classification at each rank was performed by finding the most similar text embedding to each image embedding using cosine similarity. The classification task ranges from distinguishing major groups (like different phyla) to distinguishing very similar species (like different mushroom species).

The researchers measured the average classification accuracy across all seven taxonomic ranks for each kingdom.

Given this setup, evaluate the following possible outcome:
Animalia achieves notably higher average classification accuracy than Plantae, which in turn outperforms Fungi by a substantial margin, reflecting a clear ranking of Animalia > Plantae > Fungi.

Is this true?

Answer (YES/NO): NO